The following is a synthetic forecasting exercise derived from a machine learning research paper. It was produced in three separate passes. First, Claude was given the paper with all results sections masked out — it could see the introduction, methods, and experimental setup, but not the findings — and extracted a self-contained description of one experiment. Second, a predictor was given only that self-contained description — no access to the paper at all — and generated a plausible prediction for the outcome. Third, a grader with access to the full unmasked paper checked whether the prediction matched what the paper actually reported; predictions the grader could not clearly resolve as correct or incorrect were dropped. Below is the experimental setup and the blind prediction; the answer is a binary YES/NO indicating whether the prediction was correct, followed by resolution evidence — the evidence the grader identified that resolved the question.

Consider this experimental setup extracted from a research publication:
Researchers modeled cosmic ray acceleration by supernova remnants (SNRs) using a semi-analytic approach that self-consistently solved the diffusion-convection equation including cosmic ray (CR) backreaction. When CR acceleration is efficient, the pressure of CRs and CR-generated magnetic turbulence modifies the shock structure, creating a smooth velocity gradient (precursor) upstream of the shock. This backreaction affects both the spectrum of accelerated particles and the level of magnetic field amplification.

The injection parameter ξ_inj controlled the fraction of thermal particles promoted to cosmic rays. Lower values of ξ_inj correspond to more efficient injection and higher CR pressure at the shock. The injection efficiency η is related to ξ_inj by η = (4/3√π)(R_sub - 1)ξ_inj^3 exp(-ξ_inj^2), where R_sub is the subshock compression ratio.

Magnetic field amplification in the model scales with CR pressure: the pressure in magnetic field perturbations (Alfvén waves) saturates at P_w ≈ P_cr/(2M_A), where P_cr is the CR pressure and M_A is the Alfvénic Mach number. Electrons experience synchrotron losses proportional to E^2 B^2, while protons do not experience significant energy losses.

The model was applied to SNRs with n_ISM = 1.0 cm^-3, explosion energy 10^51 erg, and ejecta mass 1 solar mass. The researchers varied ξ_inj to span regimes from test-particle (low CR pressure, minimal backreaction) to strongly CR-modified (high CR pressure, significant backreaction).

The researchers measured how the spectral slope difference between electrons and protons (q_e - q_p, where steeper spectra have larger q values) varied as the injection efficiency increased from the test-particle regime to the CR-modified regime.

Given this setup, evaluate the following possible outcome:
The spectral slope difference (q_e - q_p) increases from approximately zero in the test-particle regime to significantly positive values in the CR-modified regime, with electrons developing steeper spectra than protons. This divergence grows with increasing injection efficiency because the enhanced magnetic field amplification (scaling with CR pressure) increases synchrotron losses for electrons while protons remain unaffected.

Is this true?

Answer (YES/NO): NO